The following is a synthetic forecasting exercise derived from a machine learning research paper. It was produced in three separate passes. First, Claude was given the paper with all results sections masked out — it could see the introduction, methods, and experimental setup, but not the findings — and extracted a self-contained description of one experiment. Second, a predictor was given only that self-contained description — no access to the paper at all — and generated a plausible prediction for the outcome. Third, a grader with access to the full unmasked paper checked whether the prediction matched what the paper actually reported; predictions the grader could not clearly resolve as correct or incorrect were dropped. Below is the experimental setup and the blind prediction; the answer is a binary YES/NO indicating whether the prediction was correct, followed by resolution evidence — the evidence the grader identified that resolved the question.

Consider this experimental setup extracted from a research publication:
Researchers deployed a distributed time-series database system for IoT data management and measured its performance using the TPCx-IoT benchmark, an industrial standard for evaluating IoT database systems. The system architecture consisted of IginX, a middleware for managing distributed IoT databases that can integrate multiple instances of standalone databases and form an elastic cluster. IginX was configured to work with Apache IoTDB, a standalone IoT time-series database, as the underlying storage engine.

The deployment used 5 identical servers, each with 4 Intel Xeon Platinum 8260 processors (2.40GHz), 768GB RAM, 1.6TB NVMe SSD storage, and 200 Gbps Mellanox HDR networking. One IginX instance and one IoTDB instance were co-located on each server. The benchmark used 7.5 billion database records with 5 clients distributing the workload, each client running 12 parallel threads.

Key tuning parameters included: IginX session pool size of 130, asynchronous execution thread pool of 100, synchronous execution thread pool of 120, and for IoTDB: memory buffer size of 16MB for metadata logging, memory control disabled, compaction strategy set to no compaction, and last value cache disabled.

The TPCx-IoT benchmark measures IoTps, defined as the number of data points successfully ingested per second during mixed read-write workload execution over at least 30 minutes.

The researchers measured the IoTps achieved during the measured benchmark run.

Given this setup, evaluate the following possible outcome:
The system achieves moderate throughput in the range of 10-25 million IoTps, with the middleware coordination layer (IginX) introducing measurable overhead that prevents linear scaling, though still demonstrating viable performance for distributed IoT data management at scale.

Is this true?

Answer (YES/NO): NO